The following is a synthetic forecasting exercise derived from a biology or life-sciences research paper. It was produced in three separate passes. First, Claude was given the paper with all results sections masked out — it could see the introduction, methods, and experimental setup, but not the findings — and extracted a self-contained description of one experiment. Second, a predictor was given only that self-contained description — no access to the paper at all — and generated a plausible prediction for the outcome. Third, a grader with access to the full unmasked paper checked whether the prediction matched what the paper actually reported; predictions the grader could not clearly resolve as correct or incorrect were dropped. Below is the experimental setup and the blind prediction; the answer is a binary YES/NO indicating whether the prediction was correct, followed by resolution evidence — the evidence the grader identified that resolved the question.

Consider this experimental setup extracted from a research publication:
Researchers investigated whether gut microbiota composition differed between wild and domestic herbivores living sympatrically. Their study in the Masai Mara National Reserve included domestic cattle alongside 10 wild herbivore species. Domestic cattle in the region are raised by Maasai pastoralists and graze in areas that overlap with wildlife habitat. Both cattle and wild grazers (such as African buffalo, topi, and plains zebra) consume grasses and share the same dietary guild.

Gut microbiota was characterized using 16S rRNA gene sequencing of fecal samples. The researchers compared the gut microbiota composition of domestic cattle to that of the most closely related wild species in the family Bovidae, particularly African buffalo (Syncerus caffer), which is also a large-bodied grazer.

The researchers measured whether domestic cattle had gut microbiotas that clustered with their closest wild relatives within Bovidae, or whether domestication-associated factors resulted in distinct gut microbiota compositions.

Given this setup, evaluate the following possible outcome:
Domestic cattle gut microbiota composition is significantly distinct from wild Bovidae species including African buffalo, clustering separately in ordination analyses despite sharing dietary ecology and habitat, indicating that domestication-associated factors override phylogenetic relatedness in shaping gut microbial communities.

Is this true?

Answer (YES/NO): NO